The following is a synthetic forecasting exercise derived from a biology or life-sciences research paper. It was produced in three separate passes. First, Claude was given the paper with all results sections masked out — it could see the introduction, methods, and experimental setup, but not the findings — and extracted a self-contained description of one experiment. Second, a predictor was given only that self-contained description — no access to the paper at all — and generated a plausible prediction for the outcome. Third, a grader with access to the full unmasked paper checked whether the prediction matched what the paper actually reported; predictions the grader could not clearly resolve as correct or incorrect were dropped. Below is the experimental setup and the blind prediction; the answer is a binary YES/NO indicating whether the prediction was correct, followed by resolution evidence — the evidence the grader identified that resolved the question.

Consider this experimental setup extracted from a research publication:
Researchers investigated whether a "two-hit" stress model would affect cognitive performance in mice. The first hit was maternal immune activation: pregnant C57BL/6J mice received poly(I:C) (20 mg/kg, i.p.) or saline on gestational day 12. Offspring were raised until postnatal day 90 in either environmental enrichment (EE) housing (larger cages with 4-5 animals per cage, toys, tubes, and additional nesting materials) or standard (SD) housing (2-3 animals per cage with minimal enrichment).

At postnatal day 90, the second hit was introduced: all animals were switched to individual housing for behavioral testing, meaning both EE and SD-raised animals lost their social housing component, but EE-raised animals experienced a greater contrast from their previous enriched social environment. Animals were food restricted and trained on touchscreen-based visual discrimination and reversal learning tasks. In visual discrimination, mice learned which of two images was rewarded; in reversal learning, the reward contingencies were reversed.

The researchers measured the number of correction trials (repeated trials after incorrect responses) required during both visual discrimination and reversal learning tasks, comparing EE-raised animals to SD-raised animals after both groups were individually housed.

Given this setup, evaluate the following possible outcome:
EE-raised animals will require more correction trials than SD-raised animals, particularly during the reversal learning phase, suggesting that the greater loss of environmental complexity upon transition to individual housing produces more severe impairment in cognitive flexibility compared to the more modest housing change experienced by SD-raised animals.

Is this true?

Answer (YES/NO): NO